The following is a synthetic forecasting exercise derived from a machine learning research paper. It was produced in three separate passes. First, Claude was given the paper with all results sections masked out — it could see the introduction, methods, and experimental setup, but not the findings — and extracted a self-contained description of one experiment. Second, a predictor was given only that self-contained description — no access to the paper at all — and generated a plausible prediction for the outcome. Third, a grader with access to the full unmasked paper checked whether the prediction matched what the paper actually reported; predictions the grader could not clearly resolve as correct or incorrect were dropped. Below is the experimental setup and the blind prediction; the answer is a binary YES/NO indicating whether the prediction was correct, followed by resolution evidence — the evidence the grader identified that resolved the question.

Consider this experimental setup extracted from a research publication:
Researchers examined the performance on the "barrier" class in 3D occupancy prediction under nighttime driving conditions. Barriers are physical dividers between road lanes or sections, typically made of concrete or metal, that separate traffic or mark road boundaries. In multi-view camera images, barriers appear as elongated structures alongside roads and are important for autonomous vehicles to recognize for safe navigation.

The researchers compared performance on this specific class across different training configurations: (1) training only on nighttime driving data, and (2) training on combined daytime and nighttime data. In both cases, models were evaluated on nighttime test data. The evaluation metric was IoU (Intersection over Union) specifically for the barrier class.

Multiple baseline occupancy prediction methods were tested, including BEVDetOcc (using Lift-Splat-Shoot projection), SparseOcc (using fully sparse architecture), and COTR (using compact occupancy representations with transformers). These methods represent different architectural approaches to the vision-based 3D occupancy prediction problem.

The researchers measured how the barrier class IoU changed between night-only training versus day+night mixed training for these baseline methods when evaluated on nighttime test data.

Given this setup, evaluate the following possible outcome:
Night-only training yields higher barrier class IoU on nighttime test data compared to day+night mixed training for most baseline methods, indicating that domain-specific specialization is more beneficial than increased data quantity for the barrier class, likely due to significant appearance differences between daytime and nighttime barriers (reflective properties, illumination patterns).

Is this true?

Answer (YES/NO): NO